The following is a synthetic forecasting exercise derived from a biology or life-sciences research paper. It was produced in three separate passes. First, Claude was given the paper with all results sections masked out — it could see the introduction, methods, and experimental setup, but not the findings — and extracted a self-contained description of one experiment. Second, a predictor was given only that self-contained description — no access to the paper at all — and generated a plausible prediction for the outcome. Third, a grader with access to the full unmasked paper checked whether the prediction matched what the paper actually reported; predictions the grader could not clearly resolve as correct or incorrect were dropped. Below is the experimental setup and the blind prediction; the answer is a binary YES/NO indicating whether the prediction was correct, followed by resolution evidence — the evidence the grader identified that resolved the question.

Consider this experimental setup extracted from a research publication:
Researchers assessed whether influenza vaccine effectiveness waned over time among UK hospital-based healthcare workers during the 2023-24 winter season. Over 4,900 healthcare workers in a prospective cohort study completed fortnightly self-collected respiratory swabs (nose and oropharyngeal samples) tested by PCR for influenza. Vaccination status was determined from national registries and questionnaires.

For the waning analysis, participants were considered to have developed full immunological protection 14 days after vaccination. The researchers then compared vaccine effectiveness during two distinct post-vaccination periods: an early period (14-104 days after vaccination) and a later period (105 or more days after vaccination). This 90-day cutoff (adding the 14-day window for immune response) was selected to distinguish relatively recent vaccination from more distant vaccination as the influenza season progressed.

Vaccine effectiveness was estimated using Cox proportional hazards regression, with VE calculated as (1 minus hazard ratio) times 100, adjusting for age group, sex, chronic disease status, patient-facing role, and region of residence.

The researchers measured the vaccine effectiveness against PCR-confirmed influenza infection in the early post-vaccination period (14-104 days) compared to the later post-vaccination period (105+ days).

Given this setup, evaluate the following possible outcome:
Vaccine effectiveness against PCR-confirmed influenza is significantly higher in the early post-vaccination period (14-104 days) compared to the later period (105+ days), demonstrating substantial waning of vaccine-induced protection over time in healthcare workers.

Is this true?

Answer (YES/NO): NO